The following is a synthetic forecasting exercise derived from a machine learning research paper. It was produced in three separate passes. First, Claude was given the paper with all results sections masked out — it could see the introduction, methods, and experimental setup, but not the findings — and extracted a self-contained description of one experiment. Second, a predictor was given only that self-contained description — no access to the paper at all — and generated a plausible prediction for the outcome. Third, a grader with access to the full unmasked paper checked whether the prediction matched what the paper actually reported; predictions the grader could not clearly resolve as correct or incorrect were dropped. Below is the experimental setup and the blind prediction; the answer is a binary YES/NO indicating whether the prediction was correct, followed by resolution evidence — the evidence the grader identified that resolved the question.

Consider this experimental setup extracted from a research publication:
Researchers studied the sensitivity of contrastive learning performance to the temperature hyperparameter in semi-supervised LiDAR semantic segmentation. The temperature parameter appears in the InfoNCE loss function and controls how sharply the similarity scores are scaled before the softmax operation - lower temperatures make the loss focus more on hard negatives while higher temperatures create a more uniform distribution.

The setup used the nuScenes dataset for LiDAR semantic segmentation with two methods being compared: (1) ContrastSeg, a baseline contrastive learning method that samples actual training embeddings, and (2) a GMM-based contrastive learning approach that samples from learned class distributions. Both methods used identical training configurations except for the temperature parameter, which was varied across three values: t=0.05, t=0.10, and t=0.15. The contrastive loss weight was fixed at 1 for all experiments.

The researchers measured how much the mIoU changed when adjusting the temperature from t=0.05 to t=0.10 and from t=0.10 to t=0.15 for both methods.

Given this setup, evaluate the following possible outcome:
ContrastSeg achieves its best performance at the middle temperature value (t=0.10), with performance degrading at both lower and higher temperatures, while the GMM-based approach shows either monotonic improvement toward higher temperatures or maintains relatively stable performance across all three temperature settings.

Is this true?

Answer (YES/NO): NO